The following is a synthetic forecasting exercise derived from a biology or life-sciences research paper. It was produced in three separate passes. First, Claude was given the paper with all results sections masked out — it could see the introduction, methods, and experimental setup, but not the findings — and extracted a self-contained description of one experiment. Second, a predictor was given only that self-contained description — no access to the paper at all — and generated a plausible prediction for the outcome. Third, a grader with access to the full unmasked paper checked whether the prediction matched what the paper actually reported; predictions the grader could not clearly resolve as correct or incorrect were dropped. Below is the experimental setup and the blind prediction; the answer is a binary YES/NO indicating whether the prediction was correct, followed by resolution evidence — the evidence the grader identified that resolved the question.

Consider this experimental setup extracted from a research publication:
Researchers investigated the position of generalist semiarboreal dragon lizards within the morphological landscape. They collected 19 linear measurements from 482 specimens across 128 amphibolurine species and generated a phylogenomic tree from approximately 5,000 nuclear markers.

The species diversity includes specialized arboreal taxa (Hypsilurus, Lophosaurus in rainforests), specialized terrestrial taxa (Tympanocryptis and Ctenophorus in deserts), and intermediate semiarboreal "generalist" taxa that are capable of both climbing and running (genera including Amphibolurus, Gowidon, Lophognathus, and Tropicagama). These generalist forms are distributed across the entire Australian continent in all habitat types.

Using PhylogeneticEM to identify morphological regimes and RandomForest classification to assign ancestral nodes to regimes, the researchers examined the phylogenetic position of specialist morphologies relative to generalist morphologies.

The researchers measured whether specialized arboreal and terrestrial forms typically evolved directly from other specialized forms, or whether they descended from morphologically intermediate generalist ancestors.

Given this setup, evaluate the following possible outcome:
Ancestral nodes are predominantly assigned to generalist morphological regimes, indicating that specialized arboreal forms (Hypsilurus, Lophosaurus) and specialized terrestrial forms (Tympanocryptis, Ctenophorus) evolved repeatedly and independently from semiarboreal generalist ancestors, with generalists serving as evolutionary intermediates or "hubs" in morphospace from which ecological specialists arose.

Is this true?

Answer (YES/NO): NO